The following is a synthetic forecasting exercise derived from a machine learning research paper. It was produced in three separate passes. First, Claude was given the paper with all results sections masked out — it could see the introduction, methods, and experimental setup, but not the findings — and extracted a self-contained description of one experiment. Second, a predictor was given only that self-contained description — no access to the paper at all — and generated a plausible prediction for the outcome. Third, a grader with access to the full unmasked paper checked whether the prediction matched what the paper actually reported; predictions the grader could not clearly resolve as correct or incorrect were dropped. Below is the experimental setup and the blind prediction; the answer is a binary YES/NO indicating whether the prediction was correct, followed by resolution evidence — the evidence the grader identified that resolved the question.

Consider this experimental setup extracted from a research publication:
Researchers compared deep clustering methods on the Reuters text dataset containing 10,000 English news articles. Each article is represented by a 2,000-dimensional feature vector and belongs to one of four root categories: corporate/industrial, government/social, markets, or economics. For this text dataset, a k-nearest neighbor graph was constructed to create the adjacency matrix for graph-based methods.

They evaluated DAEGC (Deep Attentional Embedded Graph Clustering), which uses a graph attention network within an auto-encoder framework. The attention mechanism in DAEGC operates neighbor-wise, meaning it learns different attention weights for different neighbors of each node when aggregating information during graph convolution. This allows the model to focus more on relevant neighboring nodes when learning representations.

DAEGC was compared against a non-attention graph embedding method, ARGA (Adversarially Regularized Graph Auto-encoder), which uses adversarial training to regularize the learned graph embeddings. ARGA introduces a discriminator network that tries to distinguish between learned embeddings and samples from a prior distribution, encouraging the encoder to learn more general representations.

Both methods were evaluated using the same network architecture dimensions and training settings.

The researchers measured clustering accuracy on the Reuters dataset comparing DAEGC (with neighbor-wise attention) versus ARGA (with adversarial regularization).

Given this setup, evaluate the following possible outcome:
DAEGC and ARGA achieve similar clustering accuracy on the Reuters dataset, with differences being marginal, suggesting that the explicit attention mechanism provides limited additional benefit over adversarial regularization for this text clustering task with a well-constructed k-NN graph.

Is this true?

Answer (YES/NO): NO